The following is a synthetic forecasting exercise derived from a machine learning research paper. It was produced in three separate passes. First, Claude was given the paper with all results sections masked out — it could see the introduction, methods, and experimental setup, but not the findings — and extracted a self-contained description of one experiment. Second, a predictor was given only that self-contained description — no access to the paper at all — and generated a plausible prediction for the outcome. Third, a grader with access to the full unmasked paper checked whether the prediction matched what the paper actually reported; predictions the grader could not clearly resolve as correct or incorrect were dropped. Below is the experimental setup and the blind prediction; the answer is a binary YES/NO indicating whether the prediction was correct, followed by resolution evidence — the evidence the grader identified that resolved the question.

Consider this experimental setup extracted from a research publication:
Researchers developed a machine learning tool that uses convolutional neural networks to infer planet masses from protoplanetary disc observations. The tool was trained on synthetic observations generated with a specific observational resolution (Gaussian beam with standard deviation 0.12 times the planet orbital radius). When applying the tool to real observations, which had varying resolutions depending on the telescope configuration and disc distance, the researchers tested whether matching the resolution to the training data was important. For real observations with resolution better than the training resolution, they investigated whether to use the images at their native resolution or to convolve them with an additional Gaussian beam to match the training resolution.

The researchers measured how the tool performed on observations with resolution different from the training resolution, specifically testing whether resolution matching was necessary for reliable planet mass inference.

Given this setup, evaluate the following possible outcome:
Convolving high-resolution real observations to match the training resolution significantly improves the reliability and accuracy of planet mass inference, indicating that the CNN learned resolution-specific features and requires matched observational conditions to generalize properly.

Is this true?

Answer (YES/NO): YES